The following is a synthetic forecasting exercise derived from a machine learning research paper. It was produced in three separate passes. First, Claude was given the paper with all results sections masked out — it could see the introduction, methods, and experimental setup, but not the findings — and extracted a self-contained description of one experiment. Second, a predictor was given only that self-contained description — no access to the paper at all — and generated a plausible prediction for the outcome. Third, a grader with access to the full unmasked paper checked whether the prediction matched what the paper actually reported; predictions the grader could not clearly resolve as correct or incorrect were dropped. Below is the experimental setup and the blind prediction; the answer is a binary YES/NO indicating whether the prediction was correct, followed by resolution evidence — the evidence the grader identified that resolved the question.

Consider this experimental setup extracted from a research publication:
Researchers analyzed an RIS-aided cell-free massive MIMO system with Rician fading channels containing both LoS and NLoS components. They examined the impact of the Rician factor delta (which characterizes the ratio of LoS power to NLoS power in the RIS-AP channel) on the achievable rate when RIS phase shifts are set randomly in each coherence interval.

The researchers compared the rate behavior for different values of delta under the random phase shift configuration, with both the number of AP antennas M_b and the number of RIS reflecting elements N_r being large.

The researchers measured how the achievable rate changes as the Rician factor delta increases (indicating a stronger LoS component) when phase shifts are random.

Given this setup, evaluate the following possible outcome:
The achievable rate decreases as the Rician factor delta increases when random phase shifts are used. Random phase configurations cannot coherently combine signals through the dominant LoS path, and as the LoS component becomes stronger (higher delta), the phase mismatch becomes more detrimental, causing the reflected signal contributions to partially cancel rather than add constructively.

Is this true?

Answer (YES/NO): YES